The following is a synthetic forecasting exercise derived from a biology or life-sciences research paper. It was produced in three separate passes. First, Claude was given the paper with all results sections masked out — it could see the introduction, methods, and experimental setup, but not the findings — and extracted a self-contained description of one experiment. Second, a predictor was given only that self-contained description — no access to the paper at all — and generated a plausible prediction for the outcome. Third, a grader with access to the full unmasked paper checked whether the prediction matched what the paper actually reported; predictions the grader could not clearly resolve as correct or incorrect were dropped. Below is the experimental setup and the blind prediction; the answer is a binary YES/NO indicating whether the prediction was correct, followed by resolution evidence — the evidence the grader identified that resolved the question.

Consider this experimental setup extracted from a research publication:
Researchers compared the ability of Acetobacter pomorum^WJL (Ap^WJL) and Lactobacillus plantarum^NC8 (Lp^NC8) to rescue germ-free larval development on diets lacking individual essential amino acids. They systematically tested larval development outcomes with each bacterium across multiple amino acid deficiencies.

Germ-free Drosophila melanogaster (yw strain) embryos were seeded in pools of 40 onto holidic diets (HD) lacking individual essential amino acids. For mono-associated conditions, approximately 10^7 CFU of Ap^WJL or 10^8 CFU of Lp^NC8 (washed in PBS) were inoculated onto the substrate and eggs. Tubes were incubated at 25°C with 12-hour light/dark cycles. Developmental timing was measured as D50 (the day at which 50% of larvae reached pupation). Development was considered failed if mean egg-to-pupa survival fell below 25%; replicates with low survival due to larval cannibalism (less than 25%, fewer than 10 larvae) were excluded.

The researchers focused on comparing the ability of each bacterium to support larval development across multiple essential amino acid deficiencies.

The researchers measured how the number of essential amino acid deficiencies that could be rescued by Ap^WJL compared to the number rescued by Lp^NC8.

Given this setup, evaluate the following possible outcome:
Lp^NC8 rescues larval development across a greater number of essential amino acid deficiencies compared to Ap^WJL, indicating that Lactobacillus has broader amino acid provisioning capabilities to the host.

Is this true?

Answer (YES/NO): NO